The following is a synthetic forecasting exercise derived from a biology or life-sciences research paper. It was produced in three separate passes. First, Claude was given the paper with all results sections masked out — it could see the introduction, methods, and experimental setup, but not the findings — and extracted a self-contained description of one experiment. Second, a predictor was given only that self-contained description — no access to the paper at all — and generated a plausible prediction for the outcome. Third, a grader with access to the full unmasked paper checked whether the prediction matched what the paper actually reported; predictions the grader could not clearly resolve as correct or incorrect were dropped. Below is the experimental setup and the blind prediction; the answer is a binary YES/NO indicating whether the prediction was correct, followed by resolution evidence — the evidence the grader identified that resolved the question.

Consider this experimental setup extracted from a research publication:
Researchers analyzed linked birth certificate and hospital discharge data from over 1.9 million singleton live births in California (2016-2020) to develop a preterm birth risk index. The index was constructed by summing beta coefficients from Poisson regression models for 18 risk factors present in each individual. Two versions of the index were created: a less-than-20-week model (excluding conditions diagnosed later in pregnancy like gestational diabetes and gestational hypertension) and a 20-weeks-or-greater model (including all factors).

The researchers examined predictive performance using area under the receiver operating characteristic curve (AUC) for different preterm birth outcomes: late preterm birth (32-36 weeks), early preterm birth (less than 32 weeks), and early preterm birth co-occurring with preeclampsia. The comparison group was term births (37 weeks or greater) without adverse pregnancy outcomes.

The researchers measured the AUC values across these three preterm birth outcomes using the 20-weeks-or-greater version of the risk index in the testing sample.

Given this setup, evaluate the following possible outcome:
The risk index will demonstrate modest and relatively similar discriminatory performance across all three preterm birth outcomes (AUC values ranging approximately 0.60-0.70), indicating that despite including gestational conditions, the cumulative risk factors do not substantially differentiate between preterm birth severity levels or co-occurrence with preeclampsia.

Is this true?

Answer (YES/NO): NO